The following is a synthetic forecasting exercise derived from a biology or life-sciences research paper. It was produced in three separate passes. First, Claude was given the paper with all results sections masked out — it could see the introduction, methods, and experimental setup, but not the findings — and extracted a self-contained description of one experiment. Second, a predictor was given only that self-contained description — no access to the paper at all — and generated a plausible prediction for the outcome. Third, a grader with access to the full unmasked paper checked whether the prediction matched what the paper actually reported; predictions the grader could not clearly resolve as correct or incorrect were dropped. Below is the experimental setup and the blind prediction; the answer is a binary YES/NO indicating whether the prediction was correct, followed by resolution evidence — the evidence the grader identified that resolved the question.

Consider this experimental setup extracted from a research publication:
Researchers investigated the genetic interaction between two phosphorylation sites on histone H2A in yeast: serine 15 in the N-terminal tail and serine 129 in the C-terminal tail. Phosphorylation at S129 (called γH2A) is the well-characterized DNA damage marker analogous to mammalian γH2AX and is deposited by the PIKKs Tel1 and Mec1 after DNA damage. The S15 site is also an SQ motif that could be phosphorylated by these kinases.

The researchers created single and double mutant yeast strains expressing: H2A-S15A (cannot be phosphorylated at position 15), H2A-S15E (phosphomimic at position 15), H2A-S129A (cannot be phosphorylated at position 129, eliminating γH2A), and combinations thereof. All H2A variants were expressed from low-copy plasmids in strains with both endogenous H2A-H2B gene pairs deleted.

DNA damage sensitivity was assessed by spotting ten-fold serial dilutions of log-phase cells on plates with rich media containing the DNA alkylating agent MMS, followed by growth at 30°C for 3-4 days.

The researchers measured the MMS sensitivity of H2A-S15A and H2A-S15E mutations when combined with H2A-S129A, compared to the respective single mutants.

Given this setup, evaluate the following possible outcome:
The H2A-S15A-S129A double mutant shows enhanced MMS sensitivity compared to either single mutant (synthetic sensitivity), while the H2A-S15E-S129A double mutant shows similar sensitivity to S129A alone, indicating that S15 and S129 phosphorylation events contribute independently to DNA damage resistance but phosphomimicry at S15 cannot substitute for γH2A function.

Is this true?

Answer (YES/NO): NO